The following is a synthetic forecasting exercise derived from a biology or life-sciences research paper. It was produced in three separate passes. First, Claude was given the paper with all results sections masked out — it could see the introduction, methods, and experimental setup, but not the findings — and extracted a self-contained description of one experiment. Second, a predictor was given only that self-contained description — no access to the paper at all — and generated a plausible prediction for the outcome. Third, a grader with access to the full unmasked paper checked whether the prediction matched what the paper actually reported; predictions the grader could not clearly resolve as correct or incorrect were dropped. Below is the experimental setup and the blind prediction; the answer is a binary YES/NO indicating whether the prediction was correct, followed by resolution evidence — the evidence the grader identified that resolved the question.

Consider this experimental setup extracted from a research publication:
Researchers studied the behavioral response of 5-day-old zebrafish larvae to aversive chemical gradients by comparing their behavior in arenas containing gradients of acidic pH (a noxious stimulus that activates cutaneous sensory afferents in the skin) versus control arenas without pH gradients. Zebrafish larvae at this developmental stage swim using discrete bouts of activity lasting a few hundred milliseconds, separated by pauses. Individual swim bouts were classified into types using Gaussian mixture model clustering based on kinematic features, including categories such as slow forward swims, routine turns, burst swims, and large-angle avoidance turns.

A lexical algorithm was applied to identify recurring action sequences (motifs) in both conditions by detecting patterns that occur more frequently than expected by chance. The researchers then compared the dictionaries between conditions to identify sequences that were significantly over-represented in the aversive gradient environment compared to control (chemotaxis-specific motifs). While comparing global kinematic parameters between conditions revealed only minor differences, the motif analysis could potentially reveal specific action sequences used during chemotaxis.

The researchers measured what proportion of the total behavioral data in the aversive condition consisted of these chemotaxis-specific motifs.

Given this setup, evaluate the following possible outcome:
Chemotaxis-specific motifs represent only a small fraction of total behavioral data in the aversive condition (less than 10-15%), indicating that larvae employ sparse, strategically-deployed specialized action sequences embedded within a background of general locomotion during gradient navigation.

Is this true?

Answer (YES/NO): YES